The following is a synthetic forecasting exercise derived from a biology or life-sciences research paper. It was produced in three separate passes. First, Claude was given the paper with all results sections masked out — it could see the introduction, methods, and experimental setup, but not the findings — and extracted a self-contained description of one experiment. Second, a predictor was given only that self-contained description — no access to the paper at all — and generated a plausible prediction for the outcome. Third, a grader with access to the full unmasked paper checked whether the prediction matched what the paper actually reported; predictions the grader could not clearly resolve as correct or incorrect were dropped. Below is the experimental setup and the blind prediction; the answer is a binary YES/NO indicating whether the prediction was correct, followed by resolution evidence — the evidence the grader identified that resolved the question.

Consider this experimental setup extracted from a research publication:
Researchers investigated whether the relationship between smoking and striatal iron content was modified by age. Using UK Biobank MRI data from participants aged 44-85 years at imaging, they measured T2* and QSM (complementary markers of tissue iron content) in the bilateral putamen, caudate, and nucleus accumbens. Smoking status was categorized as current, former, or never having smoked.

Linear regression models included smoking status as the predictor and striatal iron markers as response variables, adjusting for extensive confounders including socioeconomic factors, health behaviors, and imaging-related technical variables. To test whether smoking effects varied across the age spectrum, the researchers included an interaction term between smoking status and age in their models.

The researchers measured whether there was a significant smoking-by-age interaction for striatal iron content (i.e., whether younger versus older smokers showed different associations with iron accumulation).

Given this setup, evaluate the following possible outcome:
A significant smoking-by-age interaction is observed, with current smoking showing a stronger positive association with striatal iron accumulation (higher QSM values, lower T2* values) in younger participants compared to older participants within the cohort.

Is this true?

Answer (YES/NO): NO